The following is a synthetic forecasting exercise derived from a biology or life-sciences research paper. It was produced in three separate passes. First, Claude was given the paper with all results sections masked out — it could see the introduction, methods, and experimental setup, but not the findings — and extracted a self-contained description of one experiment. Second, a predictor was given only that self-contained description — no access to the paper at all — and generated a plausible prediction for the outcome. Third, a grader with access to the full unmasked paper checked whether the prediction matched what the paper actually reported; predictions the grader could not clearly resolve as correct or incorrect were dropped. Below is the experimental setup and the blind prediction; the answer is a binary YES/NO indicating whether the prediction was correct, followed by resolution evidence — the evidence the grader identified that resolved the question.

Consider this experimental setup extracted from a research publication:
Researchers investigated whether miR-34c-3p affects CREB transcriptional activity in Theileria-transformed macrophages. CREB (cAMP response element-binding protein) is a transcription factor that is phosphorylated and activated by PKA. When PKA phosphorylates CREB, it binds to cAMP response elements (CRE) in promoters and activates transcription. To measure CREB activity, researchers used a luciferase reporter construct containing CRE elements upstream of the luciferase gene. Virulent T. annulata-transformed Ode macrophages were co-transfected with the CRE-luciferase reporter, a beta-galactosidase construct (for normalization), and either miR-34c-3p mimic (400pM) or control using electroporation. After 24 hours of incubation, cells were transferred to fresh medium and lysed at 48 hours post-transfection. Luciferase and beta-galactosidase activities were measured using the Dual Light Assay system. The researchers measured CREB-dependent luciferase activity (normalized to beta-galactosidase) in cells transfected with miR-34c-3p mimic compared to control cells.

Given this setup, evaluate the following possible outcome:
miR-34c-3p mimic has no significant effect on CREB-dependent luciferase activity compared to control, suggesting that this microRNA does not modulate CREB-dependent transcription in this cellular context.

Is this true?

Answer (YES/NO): NO